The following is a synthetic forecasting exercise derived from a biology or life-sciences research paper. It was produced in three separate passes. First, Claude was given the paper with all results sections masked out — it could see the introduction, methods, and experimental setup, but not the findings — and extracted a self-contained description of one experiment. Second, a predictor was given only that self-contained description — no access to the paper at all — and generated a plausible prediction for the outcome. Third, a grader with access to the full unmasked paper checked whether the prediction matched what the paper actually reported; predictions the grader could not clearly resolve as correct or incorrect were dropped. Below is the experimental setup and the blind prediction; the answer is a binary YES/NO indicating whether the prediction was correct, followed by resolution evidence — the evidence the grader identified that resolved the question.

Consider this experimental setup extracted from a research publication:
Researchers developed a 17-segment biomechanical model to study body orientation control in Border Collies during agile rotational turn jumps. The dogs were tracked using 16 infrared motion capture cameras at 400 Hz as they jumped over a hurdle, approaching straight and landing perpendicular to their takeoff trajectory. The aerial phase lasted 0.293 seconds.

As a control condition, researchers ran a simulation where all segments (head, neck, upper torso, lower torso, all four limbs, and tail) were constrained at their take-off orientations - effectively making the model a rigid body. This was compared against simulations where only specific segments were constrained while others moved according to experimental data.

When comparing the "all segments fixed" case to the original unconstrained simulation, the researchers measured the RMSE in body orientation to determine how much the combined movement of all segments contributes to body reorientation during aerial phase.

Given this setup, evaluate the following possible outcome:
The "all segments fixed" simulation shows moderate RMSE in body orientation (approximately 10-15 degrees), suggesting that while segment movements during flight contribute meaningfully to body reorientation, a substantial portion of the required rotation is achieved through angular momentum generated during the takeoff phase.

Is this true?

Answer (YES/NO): NO